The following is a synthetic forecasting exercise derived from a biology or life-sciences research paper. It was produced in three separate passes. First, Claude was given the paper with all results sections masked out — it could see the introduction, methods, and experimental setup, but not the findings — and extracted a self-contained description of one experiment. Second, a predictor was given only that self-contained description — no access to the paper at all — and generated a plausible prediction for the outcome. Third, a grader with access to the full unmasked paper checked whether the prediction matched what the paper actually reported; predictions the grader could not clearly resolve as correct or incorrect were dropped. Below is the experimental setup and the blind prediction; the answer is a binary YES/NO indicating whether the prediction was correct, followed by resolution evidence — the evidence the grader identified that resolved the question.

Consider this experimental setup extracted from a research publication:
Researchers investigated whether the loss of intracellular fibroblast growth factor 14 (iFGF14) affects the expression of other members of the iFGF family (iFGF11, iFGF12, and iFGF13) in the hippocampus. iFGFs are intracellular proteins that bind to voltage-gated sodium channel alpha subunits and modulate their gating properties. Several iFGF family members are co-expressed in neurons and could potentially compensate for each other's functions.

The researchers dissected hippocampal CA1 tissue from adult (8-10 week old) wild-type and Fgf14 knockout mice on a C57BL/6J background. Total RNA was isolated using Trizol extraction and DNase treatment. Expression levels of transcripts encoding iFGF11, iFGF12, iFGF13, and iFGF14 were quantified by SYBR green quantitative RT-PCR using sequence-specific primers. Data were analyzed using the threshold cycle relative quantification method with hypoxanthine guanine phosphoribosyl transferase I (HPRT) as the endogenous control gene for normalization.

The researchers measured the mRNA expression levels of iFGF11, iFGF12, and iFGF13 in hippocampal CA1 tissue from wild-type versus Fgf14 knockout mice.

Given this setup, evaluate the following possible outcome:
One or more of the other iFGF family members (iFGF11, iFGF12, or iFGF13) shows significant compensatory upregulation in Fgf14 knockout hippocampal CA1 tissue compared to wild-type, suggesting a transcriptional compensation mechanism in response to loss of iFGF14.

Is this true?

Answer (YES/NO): NO